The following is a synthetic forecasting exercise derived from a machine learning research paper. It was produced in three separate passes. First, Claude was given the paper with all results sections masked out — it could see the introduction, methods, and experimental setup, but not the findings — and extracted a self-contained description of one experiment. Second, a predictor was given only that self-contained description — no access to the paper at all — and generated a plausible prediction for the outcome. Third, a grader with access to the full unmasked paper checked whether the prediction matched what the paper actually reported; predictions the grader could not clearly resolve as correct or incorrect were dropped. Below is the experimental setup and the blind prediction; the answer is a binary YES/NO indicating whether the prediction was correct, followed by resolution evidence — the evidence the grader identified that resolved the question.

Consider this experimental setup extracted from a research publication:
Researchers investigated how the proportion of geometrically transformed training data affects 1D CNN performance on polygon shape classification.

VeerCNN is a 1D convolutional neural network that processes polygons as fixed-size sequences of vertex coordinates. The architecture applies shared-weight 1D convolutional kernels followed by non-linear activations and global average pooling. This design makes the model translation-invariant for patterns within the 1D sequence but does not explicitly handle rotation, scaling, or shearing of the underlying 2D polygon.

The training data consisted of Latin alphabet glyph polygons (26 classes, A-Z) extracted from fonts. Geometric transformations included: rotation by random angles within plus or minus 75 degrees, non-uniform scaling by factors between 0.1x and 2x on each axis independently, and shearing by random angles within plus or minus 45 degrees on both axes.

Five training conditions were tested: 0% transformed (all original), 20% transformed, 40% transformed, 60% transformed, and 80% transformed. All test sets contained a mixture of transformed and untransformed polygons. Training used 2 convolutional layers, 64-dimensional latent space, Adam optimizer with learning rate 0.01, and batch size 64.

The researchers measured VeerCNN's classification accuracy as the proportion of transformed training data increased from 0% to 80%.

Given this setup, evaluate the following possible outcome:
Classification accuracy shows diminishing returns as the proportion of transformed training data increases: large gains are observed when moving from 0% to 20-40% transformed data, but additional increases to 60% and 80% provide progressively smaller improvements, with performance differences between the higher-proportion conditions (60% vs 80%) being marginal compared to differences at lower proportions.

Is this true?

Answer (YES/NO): YES